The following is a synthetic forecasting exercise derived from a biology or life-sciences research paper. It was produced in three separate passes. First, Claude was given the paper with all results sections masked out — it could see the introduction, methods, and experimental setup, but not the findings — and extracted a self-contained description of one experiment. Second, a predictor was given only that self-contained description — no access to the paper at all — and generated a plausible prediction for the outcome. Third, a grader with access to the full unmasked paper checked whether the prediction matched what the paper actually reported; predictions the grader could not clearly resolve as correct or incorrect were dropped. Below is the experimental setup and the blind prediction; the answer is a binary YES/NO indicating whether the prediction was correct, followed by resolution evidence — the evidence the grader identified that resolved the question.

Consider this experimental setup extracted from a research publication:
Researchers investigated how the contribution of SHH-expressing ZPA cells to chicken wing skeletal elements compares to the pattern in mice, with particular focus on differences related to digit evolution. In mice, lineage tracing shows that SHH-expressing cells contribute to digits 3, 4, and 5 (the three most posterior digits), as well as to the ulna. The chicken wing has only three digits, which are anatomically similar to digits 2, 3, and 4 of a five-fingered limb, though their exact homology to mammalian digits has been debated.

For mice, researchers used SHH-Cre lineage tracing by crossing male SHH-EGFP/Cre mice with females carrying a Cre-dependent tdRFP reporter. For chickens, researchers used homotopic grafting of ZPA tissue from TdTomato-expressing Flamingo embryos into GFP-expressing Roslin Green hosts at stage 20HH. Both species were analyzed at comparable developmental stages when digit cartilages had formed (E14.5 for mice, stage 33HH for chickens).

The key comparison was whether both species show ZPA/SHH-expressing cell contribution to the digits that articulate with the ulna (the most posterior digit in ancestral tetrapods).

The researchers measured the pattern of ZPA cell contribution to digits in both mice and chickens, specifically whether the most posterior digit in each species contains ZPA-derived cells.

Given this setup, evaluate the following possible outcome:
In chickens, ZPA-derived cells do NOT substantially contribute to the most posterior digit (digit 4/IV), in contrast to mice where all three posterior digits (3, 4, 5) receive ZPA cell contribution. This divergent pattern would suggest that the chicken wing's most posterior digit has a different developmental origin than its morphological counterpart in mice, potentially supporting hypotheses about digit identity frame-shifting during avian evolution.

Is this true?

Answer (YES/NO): NO